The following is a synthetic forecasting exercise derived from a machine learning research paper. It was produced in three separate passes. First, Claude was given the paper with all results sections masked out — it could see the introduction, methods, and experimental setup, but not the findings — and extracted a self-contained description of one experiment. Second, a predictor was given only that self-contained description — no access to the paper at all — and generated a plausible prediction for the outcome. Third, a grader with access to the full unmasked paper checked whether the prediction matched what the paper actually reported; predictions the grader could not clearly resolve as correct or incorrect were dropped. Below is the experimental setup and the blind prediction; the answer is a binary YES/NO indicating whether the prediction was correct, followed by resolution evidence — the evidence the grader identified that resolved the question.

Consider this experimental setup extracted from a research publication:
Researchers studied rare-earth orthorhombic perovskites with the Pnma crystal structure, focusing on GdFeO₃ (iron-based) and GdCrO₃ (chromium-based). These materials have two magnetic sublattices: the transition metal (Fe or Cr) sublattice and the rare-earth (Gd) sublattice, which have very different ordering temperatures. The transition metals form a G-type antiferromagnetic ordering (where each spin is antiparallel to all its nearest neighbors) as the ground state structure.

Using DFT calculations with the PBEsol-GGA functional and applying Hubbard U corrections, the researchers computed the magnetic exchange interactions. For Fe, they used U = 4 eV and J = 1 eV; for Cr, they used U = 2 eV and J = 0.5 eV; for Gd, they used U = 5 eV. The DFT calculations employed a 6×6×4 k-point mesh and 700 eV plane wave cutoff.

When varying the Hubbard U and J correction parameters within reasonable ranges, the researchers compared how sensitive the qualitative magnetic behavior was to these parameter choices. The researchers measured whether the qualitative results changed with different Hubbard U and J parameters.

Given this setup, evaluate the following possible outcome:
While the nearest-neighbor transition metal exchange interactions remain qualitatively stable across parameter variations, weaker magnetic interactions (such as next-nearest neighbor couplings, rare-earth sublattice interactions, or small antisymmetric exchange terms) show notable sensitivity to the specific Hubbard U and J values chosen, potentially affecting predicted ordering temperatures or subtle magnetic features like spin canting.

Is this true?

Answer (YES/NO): NO